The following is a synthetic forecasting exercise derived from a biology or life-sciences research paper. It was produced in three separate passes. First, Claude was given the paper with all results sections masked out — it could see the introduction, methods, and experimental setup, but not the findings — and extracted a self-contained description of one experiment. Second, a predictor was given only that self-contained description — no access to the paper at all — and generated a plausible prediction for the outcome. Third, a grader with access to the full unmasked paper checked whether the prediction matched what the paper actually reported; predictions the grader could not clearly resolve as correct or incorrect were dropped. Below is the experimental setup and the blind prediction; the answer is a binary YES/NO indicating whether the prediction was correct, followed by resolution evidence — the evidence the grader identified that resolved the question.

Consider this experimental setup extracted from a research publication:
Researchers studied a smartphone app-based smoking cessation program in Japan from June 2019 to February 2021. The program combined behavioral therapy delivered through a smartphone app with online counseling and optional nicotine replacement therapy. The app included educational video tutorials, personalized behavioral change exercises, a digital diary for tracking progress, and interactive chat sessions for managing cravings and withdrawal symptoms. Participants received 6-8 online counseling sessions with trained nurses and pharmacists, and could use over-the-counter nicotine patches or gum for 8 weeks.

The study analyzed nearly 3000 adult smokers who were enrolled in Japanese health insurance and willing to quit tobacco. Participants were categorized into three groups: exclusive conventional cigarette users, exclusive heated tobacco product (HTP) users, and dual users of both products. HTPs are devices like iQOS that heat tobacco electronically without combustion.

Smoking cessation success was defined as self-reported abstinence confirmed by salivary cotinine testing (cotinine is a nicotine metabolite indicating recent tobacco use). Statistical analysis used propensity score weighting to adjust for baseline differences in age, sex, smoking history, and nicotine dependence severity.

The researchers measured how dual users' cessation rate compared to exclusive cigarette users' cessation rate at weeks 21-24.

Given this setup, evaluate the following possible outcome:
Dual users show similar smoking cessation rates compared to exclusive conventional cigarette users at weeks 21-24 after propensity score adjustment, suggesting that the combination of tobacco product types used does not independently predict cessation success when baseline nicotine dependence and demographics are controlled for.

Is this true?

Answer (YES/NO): YES